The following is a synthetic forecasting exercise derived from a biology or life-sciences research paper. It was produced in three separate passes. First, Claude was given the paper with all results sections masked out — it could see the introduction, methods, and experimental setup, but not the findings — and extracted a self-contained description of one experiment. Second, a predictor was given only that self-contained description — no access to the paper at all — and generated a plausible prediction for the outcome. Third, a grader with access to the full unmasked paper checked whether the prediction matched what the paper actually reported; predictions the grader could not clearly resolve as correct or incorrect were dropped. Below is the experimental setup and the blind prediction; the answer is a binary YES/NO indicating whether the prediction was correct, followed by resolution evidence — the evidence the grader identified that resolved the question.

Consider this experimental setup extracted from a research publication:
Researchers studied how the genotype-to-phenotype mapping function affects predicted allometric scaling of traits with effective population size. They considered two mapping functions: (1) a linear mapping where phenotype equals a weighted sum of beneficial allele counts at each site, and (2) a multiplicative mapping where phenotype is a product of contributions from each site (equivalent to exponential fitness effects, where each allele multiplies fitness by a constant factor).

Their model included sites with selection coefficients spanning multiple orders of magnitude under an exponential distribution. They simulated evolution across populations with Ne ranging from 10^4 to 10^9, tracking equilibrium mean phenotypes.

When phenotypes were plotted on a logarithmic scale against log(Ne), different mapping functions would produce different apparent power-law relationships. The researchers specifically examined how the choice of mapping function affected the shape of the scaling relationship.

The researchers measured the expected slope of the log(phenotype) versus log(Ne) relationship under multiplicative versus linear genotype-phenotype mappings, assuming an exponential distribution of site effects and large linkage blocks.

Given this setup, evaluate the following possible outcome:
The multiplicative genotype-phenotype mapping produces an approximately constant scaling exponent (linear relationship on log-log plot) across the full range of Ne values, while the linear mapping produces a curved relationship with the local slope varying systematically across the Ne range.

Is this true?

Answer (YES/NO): YES